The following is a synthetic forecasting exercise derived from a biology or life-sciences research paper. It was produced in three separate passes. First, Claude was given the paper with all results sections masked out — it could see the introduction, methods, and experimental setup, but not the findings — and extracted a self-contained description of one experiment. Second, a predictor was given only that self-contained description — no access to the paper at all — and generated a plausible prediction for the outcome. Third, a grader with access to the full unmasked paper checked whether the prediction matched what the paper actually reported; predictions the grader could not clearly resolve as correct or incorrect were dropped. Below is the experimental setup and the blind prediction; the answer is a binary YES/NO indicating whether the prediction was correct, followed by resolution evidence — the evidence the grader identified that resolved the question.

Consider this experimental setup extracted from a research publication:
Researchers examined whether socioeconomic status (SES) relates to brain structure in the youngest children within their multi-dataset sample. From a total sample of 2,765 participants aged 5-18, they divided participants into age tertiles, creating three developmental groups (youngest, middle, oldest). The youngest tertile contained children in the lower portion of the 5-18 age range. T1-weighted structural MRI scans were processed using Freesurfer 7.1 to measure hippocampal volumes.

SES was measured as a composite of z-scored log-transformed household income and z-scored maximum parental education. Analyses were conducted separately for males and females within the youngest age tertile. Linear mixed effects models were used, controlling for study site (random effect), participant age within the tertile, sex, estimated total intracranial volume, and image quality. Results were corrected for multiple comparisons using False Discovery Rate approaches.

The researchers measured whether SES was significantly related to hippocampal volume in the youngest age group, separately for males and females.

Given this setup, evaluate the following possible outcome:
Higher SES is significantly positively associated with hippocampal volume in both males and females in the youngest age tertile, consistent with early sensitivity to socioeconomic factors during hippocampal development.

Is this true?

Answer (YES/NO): NO